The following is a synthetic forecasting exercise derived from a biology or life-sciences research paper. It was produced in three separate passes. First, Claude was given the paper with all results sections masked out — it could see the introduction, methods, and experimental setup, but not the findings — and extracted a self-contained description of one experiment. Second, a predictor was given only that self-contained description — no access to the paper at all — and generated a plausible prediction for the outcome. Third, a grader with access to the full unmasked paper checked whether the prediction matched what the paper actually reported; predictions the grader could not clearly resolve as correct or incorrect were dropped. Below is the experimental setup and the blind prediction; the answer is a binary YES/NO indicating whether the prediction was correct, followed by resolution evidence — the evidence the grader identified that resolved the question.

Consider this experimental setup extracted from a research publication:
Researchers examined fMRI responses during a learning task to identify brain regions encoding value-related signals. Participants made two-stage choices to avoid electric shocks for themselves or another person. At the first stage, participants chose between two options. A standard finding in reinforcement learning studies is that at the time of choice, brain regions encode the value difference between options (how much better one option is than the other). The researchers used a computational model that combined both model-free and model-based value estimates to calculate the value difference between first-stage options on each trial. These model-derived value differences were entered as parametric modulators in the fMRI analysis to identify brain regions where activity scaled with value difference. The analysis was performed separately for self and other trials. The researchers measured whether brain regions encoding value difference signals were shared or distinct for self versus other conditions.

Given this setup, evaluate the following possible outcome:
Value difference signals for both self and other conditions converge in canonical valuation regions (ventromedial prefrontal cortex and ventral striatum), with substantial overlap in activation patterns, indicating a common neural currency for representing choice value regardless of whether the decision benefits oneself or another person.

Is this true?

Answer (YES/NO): NO